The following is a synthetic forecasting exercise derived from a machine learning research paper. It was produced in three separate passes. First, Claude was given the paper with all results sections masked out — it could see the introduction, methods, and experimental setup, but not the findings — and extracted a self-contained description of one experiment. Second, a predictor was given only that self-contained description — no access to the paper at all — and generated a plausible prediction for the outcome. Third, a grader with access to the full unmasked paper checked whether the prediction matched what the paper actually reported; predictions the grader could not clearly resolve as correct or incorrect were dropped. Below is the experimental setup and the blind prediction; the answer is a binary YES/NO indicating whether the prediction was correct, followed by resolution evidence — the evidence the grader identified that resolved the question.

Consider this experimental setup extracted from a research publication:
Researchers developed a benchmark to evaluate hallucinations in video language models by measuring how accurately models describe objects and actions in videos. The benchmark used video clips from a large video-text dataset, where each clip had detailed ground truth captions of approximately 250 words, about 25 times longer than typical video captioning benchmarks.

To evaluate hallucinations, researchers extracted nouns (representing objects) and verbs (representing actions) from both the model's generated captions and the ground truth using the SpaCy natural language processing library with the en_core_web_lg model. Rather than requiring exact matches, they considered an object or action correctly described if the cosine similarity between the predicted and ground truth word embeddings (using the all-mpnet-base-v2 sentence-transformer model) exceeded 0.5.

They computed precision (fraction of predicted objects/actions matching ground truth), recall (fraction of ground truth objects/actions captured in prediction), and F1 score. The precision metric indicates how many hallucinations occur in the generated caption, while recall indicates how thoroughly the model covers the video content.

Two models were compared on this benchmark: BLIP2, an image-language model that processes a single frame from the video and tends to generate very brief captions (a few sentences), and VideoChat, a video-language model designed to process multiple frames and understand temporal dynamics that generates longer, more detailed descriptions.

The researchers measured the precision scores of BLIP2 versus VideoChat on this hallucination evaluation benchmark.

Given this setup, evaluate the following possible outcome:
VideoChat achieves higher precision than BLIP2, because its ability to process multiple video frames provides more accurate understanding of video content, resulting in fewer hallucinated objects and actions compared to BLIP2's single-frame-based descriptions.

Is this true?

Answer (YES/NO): NO